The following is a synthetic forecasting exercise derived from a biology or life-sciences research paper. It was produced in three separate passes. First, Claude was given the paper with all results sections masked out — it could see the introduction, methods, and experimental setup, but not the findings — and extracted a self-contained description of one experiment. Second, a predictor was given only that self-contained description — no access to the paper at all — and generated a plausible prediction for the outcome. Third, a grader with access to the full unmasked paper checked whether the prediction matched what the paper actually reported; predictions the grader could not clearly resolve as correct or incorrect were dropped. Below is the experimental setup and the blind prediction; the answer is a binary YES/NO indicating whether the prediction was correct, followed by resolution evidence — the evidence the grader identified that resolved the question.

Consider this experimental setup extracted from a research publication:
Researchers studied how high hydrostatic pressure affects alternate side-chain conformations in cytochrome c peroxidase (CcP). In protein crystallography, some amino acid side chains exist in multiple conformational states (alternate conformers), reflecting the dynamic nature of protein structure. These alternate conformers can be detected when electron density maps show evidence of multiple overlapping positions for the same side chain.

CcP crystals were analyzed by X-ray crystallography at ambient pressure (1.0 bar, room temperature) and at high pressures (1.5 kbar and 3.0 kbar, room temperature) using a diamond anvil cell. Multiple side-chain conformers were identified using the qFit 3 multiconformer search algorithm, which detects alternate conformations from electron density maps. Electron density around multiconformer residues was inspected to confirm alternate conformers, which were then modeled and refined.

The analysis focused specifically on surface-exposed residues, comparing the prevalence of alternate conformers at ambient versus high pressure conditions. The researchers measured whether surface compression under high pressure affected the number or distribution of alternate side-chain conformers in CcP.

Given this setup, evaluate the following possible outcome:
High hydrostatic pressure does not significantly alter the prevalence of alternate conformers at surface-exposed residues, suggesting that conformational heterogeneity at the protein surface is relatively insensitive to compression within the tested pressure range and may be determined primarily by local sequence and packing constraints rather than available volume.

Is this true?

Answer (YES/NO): YES